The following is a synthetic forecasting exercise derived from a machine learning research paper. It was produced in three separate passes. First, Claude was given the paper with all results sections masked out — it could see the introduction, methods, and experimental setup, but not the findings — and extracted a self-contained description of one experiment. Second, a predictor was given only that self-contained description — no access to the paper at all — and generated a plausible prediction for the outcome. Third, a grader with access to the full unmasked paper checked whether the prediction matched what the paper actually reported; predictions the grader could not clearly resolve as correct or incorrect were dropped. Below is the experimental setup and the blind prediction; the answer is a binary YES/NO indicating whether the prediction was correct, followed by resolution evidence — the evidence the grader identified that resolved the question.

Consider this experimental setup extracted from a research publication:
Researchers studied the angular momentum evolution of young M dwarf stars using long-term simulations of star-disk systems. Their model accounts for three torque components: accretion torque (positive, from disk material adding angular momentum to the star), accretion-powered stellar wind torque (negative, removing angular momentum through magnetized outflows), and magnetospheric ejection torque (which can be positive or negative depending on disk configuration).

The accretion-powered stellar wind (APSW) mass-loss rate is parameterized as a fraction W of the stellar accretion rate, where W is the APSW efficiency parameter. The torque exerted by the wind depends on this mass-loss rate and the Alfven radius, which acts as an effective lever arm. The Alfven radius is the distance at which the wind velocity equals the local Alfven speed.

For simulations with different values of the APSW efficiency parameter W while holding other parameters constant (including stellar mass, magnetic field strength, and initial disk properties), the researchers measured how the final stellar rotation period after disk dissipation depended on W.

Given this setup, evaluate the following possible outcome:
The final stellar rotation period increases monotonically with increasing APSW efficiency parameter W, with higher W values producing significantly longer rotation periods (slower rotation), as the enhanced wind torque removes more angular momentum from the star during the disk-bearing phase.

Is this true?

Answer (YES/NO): YES